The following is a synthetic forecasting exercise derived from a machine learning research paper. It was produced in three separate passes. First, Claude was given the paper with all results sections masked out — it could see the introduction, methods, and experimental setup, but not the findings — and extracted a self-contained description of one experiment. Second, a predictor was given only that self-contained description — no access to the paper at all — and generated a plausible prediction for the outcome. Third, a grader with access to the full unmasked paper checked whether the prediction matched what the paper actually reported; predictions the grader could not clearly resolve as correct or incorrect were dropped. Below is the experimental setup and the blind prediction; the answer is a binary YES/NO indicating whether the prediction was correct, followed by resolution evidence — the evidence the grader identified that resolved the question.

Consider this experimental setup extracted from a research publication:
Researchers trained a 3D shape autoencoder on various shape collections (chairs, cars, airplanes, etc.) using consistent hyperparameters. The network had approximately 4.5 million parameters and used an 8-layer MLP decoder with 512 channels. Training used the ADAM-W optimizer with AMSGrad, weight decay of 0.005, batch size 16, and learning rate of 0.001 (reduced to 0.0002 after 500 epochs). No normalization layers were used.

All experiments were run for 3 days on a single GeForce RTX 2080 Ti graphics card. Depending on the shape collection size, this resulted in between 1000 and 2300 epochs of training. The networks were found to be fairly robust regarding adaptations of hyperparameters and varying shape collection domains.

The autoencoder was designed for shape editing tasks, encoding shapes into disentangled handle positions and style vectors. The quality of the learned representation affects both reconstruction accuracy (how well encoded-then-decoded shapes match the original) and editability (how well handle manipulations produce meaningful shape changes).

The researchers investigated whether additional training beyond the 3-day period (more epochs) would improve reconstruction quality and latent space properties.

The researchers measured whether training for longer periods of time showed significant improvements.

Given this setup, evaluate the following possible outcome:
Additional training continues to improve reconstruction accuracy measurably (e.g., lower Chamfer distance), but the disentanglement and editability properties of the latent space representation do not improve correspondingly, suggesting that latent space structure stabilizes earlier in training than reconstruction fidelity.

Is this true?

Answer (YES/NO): NO